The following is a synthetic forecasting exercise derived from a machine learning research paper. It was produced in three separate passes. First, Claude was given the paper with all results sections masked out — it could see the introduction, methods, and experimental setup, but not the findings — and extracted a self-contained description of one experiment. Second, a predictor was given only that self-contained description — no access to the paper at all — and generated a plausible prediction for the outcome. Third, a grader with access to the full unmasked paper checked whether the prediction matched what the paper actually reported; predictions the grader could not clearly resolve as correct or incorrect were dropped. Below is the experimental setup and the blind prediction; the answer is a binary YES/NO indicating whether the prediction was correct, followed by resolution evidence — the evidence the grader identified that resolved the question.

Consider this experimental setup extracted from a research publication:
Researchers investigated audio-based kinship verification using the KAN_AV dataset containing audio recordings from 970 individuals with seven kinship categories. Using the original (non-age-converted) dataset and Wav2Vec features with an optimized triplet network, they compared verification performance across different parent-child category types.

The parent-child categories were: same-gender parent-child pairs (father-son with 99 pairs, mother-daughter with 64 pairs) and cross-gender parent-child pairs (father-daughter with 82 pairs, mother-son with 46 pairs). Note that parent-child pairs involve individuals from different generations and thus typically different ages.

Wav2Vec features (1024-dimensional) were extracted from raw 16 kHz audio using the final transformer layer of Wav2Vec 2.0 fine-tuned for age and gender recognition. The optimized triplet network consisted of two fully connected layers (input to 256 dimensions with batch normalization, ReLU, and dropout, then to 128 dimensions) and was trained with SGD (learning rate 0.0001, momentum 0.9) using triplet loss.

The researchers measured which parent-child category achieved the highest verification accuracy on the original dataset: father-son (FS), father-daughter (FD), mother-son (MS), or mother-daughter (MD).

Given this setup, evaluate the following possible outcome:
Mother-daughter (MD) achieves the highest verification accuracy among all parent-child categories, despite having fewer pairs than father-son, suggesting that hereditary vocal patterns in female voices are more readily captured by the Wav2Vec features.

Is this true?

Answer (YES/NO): NO